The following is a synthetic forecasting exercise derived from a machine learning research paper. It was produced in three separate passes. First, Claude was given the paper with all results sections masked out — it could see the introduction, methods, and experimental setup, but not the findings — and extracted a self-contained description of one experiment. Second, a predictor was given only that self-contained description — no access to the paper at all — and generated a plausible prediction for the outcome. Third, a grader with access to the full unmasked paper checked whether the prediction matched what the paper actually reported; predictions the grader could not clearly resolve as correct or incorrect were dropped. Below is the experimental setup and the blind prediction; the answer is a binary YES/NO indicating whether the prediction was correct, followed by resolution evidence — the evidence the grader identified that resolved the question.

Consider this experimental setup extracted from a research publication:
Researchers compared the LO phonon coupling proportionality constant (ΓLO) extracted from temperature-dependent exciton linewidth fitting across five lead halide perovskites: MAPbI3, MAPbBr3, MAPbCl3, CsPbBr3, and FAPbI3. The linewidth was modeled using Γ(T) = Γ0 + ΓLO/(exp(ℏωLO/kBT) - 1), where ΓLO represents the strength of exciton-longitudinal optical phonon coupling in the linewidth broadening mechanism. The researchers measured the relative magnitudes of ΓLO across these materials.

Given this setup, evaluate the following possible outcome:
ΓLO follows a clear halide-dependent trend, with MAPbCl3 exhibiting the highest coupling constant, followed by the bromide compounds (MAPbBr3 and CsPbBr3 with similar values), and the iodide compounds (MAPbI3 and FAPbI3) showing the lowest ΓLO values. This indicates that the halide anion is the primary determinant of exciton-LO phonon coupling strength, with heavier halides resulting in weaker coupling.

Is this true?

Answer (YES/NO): YES